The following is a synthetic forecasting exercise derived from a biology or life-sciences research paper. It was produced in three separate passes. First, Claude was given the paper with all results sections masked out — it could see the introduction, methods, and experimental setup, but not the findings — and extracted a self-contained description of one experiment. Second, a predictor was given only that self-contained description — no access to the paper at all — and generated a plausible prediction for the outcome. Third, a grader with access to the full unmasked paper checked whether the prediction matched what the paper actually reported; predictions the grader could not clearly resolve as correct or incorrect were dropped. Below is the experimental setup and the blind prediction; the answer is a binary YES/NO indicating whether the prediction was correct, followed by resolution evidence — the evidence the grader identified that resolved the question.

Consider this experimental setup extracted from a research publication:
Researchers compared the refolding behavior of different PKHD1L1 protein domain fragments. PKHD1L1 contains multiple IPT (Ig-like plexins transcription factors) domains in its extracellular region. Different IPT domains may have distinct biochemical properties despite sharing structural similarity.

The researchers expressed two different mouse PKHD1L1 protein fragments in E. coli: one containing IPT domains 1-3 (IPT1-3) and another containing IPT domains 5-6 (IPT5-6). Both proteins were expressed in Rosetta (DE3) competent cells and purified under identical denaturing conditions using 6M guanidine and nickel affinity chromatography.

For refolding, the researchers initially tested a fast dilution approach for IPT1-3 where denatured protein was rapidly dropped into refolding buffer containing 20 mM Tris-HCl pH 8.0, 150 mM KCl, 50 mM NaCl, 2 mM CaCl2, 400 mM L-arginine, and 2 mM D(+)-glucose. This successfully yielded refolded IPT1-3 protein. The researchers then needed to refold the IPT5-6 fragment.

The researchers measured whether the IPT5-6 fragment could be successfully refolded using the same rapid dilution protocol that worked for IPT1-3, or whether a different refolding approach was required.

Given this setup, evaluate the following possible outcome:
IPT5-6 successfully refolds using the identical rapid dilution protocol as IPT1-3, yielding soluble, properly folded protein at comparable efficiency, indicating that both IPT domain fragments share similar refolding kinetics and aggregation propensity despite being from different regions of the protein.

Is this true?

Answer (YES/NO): NO